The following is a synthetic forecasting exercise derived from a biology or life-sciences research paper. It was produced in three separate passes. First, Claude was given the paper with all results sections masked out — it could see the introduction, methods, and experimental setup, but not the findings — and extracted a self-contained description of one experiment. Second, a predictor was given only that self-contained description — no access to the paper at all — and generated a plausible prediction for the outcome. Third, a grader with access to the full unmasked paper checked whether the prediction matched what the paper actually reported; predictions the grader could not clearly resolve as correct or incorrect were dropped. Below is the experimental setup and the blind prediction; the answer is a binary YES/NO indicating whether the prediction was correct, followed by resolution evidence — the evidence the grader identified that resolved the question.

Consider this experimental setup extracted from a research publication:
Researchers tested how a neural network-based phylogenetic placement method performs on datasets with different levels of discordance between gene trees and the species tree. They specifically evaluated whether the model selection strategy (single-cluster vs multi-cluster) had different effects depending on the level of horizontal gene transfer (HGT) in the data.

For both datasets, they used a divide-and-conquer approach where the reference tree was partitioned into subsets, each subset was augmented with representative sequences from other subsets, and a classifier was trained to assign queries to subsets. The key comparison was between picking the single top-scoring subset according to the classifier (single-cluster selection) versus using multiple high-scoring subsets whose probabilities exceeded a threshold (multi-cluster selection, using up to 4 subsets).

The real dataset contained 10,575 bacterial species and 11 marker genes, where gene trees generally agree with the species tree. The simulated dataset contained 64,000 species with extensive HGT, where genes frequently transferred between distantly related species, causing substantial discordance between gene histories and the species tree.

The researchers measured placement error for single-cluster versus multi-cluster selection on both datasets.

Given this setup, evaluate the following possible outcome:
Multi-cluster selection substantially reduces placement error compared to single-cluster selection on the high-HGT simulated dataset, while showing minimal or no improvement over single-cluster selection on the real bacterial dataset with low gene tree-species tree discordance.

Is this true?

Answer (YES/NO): YES